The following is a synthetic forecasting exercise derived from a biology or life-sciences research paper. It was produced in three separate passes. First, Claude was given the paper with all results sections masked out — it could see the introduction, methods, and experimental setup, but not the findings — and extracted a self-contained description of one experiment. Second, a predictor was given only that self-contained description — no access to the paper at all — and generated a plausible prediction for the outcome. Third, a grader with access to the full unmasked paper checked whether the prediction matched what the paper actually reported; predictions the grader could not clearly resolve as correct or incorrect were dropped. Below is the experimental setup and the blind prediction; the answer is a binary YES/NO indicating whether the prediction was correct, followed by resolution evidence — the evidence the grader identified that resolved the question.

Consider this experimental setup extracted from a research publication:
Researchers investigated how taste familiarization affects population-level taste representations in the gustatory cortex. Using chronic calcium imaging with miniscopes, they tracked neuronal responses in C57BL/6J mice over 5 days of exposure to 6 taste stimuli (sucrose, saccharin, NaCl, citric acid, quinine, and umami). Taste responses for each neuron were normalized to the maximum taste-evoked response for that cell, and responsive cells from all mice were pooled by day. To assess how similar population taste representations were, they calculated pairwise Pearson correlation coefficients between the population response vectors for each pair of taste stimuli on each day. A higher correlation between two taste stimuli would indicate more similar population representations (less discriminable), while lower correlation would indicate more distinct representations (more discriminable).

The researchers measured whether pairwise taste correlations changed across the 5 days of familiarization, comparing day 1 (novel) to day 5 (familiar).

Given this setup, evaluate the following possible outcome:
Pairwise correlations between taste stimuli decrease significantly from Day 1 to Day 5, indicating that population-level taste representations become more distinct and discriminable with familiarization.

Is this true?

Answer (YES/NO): NO